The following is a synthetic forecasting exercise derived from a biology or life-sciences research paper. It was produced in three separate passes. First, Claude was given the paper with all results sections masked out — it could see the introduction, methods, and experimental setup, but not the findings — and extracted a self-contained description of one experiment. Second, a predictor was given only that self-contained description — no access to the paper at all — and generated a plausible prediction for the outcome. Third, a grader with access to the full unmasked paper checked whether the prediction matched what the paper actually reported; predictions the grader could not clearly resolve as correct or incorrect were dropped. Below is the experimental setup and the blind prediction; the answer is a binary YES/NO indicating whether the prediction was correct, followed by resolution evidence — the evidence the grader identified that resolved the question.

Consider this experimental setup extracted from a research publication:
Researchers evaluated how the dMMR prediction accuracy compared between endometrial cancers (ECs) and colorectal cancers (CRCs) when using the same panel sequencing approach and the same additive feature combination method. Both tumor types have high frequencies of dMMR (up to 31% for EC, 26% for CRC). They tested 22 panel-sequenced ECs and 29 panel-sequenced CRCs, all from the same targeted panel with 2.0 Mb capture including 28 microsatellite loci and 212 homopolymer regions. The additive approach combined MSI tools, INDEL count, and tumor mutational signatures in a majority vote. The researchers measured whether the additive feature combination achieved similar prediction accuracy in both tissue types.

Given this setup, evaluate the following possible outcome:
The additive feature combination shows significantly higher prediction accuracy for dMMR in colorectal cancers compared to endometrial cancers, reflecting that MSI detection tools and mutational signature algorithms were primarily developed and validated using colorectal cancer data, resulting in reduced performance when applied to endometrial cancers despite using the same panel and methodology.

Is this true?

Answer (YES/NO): NO